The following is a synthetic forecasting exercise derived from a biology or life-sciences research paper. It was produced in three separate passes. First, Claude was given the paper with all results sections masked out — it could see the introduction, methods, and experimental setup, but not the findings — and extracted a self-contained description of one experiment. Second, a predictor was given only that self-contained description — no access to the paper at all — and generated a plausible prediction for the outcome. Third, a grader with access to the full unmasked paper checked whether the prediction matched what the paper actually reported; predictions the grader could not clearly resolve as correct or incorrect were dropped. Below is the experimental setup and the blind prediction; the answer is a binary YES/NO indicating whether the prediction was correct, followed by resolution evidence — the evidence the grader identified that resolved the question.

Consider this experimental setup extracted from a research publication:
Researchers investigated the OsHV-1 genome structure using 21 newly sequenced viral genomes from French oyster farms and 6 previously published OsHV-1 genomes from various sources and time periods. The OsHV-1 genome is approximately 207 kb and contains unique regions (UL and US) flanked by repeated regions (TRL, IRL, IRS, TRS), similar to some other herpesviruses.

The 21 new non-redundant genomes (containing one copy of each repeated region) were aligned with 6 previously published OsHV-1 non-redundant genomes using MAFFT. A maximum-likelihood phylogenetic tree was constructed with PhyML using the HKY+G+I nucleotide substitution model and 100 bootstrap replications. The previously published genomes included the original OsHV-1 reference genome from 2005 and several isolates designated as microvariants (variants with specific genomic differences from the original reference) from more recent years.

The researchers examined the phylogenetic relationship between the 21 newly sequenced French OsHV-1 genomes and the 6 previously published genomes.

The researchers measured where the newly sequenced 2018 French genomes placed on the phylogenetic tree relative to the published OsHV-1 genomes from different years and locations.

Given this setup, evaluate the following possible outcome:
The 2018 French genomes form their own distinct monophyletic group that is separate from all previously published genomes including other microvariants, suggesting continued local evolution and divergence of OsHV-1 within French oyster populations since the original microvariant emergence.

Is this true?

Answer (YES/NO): NO